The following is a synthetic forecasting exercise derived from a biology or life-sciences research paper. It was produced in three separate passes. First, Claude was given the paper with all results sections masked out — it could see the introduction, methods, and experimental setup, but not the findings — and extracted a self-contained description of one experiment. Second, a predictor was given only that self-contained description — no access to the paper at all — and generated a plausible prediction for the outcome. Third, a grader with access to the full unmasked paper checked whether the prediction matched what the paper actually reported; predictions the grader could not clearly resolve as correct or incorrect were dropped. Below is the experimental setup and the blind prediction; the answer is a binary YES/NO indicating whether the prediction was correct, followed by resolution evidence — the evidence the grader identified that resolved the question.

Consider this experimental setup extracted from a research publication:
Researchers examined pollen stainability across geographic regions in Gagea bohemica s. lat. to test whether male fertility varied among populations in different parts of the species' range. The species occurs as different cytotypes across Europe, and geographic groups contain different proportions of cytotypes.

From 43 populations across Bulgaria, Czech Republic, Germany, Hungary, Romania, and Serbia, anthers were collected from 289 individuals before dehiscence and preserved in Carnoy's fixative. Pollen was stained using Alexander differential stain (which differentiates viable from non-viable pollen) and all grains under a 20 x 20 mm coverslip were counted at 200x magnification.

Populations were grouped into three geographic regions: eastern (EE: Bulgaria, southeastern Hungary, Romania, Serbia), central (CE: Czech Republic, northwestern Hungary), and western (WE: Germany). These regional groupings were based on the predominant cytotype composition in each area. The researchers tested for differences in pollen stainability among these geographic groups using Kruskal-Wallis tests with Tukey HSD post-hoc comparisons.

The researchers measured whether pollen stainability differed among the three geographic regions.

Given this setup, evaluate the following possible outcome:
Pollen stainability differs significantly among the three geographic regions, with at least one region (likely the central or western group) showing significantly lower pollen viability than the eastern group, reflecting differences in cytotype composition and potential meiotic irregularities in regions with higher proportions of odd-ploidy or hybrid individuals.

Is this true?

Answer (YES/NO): NO